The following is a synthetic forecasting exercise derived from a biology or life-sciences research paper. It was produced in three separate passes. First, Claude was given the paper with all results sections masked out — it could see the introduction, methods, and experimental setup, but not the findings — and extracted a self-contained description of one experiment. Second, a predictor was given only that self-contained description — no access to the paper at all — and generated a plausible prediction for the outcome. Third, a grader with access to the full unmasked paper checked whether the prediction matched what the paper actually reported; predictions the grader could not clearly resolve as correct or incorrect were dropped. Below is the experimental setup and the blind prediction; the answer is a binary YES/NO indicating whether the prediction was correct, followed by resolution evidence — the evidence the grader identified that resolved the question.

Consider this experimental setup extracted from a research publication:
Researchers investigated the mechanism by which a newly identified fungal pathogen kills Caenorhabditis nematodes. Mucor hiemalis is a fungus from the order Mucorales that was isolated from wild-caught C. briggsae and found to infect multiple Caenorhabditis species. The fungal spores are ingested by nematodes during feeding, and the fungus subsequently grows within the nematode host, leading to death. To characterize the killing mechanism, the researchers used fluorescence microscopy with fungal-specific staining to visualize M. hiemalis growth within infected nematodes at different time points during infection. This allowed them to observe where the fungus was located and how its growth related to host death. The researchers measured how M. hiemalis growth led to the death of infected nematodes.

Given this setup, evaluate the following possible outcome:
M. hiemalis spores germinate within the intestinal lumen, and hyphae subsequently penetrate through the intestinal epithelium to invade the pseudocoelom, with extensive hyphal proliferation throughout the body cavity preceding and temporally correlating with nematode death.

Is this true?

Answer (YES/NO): NO